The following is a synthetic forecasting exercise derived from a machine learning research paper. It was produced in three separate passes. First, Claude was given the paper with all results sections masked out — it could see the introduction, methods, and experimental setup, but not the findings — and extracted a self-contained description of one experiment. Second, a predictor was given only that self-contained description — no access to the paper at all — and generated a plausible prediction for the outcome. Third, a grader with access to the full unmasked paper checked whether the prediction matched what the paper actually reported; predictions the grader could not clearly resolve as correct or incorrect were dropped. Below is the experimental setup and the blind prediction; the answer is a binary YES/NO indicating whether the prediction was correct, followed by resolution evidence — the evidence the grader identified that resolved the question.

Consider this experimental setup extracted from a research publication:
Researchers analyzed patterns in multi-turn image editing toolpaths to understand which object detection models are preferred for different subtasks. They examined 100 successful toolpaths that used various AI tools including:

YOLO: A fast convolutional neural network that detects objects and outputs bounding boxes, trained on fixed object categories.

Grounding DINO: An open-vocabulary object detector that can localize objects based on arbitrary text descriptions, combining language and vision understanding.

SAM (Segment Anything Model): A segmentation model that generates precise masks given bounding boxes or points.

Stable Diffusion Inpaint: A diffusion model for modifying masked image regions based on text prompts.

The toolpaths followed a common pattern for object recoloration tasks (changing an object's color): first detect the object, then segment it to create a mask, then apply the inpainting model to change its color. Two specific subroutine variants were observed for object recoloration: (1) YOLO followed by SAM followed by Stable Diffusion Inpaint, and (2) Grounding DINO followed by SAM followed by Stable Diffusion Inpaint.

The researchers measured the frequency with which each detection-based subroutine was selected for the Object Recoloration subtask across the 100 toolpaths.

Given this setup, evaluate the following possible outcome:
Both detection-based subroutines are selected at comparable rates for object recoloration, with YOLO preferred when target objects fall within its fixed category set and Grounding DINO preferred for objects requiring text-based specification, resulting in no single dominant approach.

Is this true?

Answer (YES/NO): YES